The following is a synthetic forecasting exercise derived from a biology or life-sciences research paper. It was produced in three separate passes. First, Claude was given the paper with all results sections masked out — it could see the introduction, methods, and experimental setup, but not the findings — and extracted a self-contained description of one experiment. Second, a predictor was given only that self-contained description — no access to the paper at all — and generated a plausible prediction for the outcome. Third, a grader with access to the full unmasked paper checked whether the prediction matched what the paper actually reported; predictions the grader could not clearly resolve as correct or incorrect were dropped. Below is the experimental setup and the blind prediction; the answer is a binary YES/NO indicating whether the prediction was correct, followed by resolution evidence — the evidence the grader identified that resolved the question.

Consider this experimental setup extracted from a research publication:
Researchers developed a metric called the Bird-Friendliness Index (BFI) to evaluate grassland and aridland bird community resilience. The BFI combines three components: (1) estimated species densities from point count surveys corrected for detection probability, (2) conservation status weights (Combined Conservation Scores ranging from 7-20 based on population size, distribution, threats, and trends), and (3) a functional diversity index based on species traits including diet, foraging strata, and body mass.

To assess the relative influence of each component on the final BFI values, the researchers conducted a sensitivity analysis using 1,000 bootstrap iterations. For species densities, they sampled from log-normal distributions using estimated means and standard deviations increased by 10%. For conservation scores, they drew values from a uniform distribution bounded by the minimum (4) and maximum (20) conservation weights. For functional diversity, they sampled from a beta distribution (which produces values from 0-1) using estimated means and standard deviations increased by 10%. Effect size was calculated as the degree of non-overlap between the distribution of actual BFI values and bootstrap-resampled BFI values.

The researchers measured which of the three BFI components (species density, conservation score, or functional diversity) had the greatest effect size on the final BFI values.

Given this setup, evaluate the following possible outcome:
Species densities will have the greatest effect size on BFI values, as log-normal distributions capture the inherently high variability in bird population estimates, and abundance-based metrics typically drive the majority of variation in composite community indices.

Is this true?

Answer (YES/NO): YES